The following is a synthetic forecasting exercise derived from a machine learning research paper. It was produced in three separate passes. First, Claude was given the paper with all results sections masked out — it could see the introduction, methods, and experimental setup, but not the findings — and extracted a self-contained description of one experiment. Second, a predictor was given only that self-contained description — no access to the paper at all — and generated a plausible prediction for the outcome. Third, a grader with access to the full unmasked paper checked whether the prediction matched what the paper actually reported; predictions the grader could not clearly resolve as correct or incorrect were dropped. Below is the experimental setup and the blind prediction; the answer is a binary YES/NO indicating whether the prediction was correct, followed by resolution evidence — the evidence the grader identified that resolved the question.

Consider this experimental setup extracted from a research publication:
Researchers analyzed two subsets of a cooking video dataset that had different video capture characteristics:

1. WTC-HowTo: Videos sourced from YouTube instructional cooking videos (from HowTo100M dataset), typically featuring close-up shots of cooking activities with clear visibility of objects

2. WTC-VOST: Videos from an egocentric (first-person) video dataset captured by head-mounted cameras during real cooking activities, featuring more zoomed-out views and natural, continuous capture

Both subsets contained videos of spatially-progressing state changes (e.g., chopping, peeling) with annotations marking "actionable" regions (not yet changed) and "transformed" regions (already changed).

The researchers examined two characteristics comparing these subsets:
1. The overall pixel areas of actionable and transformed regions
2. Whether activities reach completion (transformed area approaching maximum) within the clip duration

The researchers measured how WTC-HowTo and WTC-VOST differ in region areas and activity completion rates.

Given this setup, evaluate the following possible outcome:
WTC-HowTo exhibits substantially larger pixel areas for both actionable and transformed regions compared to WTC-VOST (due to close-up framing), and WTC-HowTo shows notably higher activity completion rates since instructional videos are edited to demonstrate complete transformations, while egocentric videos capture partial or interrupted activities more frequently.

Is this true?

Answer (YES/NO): YES